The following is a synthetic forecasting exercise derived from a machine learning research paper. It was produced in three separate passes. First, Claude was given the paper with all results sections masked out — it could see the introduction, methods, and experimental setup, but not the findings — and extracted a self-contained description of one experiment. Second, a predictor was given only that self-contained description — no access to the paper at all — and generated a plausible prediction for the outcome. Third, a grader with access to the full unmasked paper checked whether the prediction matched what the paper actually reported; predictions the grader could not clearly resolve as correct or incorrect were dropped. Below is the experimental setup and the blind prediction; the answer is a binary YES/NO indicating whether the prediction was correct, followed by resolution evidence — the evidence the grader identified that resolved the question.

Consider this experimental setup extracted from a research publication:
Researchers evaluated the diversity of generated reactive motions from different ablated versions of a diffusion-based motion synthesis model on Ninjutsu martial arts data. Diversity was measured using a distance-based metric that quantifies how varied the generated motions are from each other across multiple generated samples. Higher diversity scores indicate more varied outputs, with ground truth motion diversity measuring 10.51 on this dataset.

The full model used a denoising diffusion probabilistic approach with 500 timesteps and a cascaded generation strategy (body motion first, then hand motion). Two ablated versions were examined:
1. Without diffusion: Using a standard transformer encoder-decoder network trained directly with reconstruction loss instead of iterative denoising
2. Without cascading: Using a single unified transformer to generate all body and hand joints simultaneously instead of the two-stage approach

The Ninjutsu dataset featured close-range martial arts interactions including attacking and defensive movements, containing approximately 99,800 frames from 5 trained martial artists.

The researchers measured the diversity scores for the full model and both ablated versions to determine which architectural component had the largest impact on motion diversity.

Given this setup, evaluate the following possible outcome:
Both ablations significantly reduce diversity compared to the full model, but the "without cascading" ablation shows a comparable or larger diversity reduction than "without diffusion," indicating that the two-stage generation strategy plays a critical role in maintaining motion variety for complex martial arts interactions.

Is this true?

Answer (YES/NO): NO